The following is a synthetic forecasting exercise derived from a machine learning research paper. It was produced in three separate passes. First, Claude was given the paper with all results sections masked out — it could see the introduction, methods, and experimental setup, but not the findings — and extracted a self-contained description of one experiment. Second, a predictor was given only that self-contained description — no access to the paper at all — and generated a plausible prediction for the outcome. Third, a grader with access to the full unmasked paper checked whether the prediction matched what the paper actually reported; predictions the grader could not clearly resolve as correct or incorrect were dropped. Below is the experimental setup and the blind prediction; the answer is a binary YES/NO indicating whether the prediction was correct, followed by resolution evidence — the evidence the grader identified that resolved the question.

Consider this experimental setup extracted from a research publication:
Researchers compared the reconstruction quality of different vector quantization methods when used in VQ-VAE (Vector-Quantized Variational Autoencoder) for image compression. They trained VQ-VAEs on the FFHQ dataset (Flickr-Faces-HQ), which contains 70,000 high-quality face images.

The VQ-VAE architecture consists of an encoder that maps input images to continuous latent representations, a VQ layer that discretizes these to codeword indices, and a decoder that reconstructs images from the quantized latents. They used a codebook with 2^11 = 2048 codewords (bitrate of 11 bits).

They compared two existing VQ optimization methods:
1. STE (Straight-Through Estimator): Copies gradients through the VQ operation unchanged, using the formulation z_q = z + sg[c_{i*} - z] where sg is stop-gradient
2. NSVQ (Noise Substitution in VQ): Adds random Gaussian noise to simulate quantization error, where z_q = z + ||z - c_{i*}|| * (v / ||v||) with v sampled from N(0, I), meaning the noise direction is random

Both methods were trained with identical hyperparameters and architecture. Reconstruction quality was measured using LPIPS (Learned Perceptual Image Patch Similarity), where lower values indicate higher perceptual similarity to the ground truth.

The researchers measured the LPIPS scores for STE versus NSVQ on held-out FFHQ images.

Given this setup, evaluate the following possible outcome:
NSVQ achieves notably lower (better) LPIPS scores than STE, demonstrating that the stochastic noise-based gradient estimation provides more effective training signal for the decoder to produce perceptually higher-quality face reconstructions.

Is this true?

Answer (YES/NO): NO